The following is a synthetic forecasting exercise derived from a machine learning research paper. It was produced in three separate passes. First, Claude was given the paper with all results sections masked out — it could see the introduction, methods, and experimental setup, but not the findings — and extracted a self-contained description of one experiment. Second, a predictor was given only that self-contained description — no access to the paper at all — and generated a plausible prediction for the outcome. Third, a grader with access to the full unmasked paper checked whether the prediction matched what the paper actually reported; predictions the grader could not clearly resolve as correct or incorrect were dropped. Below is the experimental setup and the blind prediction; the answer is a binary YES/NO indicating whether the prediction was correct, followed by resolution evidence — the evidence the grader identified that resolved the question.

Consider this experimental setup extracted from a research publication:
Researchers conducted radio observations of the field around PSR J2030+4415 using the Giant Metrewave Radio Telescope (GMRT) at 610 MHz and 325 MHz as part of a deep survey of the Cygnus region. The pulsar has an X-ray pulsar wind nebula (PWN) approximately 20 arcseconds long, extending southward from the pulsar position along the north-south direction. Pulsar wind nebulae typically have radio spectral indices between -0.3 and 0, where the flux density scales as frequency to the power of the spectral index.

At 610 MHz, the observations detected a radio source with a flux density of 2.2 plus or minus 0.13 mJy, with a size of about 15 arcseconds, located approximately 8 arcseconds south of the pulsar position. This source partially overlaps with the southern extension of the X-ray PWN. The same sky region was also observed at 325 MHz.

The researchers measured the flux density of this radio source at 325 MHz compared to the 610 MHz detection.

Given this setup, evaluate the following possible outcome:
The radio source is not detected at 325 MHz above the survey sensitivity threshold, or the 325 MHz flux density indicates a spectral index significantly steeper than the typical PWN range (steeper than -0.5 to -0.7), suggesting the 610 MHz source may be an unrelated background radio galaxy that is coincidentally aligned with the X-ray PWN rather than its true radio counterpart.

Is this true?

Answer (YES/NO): NO